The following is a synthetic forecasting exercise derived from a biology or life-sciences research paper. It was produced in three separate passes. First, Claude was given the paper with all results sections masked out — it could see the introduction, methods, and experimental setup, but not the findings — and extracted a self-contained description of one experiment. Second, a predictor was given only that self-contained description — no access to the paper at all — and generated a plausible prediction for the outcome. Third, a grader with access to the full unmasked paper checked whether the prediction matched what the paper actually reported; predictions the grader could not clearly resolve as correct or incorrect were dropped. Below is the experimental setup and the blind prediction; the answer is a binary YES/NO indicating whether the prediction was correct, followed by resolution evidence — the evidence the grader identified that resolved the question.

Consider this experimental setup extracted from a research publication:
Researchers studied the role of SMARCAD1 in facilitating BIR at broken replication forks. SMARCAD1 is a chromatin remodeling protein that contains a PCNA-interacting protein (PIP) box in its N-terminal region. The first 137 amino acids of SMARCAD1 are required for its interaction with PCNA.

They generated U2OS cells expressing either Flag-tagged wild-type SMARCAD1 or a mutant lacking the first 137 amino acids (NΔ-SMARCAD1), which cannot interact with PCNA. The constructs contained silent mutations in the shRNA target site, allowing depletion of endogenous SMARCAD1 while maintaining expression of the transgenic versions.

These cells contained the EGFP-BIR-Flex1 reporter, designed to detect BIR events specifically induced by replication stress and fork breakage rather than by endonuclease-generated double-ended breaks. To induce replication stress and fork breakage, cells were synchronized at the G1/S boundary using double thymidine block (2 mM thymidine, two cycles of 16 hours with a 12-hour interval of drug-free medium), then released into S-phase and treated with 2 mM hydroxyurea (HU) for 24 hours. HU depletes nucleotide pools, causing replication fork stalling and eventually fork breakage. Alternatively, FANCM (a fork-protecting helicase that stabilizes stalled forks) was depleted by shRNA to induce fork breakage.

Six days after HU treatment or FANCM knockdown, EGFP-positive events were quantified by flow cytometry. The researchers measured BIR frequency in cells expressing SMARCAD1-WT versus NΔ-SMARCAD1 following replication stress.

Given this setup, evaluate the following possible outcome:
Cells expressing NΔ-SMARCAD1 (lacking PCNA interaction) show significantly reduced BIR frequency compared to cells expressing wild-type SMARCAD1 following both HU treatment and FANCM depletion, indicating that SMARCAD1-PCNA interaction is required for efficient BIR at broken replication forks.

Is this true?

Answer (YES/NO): YES